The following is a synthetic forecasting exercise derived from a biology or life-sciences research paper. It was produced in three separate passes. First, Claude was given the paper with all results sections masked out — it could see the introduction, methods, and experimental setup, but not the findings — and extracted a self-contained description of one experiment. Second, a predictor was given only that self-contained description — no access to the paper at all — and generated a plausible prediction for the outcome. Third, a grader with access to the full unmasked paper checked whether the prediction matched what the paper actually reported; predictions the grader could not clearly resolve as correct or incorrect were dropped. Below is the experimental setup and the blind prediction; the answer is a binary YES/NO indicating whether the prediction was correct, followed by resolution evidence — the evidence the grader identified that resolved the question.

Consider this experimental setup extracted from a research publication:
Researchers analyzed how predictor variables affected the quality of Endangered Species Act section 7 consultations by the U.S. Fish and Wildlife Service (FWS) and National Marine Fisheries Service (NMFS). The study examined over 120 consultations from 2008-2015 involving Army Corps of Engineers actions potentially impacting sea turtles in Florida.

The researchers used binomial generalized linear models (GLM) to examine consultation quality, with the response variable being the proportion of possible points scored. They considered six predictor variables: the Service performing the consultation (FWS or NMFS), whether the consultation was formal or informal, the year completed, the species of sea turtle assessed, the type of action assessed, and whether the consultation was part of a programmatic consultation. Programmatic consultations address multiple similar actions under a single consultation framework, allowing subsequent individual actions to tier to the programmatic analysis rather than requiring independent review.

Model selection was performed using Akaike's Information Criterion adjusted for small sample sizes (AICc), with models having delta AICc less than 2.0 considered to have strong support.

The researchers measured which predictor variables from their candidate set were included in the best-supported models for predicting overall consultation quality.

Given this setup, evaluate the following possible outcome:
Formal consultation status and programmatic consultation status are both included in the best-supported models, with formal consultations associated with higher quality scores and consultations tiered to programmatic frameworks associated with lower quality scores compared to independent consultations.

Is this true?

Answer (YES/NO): NO